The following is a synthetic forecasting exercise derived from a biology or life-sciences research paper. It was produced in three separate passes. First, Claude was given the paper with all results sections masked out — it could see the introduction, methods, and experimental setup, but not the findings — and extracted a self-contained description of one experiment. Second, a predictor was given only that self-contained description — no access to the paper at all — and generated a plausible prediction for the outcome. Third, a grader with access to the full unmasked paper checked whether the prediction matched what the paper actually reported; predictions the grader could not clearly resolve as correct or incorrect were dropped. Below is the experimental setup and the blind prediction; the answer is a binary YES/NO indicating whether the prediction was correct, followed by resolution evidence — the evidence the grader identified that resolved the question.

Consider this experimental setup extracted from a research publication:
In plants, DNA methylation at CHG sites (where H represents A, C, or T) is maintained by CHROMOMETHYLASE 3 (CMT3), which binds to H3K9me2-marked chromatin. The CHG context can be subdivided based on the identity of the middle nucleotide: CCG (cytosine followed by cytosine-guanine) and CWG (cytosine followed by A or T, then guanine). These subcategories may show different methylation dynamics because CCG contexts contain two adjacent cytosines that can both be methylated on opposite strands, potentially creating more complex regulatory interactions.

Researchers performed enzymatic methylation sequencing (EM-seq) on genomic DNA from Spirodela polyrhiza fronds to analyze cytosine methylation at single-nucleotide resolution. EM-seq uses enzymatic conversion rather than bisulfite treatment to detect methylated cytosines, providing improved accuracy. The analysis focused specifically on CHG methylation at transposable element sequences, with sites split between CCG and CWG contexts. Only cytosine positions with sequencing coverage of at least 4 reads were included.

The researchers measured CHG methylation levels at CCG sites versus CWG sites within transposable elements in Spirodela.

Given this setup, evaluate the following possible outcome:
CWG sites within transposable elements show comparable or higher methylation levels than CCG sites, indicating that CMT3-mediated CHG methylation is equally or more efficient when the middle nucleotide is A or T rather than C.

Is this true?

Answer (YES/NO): YES